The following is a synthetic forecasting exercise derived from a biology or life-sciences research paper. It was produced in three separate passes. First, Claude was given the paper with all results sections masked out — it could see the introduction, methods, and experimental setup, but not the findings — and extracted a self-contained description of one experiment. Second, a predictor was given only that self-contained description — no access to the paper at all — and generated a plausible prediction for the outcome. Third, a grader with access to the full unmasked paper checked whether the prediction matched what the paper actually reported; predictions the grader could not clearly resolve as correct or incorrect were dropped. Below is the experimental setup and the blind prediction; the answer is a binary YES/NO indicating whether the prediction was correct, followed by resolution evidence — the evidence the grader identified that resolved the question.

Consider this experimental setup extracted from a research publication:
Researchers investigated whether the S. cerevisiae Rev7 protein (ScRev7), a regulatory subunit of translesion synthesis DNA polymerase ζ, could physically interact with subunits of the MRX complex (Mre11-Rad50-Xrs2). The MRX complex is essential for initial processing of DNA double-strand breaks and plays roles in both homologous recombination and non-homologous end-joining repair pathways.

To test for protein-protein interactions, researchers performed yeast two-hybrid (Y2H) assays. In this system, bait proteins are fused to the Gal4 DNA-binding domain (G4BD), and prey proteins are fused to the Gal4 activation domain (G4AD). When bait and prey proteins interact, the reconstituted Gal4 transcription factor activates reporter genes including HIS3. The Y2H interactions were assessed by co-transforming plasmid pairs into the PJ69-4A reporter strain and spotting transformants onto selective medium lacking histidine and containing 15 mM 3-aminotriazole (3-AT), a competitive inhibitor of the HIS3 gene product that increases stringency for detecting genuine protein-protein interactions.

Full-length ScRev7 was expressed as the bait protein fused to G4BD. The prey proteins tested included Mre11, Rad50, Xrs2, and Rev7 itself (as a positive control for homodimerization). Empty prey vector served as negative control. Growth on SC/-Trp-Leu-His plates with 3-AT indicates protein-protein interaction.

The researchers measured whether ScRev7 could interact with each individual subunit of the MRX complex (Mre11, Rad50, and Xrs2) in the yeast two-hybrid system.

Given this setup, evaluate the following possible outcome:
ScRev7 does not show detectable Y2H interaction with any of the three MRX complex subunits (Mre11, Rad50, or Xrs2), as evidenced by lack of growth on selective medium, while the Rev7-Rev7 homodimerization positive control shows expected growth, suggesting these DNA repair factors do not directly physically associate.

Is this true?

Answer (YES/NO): NO